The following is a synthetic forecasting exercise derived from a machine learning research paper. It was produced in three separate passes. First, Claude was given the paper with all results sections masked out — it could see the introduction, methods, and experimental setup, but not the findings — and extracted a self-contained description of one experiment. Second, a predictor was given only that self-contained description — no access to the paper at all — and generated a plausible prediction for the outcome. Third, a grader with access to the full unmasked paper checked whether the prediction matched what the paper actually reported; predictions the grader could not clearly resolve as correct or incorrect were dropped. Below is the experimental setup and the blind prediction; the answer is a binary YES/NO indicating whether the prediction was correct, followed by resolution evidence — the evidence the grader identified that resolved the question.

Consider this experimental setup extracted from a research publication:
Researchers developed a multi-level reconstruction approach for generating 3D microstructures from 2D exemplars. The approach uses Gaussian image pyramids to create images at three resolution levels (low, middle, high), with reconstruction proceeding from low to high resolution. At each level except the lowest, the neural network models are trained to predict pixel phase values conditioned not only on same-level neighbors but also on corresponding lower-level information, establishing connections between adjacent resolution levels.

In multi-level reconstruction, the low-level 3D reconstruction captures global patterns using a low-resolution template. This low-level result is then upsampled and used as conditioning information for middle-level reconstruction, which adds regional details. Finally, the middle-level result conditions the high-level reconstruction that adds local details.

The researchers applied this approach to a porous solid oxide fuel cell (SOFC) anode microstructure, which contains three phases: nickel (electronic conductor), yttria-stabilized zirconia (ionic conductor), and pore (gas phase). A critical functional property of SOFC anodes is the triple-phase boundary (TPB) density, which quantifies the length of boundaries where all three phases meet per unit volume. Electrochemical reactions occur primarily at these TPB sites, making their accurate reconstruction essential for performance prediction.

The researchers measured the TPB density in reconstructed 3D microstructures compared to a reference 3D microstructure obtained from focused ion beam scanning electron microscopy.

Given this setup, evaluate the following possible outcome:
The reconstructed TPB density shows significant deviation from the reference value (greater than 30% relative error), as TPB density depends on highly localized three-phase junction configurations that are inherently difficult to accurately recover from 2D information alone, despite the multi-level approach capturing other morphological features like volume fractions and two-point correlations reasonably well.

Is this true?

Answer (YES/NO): NO